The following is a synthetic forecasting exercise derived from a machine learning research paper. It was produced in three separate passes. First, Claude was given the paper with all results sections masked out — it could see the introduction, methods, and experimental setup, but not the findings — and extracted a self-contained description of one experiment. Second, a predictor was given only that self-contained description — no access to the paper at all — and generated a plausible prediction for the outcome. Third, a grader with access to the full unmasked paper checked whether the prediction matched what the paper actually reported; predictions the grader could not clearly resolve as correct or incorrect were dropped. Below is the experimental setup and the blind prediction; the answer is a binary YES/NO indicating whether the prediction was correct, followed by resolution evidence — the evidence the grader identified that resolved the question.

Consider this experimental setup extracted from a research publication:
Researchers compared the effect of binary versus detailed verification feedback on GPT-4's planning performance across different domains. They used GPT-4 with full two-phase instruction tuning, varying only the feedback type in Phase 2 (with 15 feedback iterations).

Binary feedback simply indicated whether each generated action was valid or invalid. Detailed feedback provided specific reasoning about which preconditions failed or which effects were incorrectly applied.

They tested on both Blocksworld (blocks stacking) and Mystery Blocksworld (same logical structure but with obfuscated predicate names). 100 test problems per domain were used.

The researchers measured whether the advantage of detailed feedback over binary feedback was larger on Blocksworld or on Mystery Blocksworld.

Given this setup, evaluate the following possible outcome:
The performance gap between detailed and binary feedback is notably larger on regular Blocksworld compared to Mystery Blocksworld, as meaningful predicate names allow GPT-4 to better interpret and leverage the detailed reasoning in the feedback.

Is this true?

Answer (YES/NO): NO